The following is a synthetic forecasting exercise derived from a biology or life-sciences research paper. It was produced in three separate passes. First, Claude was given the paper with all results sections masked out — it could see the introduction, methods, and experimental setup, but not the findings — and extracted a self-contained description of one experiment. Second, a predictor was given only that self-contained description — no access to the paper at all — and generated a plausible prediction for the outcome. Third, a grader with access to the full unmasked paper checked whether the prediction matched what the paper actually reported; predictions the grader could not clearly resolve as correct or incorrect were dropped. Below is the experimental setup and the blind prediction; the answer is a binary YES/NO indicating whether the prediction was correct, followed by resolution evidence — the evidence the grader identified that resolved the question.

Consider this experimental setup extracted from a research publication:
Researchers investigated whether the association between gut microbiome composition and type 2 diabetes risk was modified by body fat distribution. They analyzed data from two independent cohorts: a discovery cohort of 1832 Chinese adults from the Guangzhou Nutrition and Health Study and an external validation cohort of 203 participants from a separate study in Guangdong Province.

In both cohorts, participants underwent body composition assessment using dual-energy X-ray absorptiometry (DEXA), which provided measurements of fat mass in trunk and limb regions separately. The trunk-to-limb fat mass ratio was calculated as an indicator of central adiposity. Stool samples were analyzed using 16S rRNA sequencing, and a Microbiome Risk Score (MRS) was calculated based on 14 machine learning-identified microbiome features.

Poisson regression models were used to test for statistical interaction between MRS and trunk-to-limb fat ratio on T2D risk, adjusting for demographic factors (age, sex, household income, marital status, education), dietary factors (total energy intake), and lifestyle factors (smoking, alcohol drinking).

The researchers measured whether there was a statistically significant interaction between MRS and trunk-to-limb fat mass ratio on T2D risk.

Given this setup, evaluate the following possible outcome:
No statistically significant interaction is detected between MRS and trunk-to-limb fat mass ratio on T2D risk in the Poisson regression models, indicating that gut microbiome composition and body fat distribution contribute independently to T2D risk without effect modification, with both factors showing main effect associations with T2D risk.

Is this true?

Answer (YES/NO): NO